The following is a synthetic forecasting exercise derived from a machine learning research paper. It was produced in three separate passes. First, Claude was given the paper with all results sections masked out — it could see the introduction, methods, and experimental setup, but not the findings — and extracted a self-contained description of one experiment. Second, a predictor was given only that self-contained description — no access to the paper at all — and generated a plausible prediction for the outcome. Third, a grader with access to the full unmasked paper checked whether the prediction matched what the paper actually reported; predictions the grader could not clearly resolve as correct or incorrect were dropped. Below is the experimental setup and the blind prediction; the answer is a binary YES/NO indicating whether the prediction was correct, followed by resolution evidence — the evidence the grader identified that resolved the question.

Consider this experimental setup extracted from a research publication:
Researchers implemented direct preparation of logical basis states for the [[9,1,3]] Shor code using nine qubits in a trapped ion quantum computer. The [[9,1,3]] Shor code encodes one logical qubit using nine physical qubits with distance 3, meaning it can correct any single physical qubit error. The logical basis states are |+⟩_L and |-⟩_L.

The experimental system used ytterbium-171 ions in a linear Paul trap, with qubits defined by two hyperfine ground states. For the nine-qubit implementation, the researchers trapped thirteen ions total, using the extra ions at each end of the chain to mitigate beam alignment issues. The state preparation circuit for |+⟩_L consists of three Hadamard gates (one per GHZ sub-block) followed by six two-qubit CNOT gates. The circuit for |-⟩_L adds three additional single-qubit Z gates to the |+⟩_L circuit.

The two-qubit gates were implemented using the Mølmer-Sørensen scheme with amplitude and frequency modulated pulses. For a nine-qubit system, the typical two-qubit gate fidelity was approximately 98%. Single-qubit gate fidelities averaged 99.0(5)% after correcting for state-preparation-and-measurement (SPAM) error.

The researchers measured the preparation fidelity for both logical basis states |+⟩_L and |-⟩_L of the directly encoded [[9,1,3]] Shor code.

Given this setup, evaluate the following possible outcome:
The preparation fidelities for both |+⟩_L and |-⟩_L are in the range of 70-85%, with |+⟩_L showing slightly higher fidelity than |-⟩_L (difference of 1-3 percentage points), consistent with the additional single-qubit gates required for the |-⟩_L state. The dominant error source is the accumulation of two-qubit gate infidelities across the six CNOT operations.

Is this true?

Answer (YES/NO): NO